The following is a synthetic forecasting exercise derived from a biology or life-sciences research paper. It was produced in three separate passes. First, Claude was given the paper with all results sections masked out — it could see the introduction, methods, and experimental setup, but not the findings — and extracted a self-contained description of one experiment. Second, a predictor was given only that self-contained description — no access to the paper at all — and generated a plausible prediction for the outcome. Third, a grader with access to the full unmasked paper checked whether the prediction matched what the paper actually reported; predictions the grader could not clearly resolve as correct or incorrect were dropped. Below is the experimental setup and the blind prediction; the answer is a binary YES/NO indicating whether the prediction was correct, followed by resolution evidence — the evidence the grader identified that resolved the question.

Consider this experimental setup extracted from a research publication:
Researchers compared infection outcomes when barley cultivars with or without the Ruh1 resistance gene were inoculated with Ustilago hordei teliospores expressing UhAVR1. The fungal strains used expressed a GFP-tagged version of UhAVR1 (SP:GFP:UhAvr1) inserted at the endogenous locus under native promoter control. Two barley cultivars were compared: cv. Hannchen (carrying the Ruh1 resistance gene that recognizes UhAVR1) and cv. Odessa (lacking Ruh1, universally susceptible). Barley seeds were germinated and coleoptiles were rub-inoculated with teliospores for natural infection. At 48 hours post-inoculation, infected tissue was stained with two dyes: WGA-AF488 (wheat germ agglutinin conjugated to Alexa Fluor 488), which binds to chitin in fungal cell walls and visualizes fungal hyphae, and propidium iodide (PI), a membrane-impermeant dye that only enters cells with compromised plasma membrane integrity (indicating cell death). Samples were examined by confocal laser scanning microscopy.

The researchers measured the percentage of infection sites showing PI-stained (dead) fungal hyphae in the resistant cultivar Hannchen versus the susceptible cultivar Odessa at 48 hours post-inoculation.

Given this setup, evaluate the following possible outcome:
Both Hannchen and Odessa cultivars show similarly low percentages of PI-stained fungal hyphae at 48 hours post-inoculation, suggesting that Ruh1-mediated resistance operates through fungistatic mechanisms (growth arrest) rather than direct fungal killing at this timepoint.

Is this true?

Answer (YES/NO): NO